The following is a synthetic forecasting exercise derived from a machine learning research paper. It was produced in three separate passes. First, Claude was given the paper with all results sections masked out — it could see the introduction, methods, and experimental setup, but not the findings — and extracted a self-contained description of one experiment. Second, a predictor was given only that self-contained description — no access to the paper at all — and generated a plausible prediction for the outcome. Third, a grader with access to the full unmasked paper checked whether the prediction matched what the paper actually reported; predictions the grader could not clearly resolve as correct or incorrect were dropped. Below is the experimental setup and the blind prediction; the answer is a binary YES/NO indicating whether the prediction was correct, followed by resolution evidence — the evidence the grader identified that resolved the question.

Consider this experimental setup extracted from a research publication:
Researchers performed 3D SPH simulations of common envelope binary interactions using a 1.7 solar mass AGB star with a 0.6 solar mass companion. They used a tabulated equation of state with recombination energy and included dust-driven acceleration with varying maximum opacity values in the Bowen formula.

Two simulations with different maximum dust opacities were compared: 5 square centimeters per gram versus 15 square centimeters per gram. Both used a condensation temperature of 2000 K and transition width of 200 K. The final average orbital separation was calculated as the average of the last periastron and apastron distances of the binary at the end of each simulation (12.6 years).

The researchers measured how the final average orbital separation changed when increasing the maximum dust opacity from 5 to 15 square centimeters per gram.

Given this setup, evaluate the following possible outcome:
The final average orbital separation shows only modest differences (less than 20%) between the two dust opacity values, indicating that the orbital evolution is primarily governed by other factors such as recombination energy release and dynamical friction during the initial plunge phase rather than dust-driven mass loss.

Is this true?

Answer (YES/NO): NO